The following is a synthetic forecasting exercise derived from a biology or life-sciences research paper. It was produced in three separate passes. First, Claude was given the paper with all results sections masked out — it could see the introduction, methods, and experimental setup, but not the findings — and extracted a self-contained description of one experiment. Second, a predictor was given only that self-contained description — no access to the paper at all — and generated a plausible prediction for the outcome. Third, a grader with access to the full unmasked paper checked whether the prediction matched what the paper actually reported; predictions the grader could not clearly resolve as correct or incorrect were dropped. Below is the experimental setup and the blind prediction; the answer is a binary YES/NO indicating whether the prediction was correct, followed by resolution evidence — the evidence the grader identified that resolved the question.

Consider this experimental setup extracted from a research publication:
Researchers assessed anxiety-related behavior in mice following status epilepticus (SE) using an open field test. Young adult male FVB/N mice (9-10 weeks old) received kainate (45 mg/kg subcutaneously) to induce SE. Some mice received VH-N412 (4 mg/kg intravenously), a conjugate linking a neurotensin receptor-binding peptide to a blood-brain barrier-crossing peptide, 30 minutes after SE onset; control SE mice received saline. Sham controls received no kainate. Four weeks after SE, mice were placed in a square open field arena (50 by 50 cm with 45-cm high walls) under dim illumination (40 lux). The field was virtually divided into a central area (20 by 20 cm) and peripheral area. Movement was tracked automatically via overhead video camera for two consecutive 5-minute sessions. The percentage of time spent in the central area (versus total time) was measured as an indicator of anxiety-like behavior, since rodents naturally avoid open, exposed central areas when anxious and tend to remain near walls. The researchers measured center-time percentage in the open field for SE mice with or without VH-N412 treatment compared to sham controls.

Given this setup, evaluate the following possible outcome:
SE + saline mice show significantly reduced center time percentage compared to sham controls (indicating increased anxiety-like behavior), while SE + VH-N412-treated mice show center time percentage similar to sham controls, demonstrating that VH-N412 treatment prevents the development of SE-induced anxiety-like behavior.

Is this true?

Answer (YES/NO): NO